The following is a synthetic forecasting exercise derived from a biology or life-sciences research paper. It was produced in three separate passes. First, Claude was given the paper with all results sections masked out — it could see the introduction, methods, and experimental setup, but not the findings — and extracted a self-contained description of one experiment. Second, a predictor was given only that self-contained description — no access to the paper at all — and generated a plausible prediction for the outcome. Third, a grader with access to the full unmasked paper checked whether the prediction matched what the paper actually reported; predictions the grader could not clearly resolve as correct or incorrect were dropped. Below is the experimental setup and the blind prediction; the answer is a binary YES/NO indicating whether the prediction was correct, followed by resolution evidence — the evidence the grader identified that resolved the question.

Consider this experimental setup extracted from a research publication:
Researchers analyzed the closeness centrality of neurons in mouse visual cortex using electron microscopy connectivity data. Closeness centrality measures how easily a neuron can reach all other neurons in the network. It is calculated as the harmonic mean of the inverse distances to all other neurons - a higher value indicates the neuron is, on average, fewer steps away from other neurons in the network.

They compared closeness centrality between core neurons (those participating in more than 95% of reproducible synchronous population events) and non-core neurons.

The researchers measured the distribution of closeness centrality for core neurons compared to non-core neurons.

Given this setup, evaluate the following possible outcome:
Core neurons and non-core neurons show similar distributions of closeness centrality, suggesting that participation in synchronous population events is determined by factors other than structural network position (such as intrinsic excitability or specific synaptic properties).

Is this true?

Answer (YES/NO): NO